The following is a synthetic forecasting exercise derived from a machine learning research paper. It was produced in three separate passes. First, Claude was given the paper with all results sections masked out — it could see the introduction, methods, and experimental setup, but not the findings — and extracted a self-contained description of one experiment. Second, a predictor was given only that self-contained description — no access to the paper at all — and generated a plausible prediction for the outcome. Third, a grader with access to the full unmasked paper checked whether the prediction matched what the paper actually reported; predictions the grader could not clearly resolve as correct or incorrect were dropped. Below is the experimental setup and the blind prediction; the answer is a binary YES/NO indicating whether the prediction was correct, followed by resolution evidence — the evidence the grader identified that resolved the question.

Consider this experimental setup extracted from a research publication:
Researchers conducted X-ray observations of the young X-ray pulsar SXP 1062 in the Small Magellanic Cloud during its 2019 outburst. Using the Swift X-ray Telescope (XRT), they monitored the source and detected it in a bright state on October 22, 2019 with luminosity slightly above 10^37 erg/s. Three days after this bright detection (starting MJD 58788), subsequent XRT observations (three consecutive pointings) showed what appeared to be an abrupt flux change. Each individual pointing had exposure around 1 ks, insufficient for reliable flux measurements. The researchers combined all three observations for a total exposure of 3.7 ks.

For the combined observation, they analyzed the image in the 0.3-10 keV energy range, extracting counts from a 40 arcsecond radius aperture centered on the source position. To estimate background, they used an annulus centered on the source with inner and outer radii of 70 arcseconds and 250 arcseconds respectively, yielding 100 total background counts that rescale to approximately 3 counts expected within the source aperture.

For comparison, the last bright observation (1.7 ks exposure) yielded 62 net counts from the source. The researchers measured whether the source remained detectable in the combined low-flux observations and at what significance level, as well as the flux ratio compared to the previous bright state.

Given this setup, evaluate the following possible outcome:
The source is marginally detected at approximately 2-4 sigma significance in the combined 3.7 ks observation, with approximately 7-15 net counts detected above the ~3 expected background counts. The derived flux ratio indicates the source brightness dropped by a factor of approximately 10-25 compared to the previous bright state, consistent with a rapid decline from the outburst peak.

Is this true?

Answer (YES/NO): YES